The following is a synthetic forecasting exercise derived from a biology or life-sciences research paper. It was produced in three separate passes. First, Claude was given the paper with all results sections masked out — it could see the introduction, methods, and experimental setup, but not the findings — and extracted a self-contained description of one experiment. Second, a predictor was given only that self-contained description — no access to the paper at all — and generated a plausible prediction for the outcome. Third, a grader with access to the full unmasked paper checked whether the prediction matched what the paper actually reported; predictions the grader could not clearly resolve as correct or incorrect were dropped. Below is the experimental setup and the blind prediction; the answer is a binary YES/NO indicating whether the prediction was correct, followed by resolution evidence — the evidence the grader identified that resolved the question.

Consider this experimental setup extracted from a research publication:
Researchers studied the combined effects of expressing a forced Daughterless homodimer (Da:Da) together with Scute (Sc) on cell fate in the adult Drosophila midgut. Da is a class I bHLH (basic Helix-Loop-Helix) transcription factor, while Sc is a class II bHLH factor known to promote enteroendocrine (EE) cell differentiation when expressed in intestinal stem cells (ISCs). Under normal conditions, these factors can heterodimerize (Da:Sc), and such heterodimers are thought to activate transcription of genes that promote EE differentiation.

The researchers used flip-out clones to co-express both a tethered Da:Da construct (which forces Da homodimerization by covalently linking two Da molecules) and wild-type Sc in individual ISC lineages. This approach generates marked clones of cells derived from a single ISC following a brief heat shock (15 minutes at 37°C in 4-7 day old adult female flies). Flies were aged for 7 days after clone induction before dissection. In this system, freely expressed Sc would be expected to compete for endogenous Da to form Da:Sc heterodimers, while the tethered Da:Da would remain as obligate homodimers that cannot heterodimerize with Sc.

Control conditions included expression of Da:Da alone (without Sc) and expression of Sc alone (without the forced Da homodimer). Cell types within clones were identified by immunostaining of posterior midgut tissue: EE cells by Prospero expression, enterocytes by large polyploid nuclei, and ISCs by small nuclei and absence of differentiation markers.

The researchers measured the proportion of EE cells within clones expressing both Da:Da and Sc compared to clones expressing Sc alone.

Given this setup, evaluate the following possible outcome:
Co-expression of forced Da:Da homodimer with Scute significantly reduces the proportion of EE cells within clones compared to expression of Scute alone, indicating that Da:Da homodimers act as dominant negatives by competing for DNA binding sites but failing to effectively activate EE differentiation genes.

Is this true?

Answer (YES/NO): NO